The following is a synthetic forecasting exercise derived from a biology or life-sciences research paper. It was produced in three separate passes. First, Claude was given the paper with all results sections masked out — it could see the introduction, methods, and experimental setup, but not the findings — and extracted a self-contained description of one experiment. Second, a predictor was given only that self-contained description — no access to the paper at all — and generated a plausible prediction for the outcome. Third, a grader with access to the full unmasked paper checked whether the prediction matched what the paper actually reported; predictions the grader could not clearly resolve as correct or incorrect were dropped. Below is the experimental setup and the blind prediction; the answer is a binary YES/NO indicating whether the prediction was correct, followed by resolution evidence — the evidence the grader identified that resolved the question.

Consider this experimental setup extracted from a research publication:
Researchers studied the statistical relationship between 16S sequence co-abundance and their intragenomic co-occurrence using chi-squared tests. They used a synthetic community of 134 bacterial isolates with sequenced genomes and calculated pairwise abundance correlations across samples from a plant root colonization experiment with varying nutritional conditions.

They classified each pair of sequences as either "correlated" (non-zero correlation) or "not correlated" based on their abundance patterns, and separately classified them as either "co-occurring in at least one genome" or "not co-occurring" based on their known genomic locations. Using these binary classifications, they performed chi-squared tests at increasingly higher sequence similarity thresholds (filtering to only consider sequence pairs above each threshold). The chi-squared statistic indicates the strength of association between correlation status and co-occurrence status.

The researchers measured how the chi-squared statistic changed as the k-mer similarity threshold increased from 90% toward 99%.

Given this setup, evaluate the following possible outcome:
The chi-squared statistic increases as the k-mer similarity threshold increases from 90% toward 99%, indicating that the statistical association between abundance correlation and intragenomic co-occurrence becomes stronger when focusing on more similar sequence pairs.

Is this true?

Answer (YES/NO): YES